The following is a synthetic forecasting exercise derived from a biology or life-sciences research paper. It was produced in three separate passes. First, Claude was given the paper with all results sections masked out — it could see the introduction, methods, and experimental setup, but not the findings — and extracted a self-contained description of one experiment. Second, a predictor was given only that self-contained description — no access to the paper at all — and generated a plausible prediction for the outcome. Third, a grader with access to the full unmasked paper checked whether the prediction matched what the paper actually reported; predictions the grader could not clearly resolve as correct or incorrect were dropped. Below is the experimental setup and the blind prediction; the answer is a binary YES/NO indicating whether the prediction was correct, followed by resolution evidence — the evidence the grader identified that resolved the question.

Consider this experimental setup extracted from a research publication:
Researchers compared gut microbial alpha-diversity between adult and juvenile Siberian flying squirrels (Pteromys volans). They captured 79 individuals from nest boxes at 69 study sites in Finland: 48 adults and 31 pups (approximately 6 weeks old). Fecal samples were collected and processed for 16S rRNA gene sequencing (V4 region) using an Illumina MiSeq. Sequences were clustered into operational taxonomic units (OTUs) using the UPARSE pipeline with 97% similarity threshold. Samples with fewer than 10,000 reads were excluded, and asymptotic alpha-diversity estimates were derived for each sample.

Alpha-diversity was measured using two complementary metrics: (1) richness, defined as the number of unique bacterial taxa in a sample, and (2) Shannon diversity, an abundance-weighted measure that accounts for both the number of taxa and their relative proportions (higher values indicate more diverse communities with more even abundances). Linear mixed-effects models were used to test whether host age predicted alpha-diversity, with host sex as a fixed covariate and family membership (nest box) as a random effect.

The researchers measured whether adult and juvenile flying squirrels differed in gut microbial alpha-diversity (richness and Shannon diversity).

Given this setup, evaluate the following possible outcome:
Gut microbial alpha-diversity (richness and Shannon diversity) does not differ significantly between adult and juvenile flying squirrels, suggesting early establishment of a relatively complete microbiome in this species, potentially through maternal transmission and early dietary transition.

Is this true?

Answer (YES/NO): NO